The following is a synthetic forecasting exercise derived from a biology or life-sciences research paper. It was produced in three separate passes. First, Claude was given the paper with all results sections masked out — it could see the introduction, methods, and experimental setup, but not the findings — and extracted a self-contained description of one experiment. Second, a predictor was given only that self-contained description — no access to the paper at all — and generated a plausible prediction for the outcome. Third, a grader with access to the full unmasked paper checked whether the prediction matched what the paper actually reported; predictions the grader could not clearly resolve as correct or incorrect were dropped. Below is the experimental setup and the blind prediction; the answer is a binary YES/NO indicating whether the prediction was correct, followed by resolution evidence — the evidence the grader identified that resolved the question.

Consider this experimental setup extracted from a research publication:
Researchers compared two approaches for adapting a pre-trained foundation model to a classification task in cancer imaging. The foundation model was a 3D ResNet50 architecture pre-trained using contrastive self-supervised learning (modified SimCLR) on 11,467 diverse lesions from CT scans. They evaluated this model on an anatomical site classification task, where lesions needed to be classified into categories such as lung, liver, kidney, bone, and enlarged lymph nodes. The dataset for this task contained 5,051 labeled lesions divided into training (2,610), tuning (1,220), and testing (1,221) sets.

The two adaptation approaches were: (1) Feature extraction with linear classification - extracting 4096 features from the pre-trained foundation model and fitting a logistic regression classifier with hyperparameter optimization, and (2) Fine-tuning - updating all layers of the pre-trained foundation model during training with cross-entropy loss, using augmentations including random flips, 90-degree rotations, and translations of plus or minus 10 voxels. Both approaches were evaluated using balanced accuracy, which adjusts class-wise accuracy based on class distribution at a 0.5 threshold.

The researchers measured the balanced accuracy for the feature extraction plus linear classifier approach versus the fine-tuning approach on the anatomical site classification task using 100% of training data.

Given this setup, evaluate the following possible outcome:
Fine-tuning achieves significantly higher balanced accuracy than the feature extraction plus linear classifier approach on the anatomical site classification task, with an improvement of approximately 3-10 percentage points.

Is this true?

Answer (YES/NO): NO